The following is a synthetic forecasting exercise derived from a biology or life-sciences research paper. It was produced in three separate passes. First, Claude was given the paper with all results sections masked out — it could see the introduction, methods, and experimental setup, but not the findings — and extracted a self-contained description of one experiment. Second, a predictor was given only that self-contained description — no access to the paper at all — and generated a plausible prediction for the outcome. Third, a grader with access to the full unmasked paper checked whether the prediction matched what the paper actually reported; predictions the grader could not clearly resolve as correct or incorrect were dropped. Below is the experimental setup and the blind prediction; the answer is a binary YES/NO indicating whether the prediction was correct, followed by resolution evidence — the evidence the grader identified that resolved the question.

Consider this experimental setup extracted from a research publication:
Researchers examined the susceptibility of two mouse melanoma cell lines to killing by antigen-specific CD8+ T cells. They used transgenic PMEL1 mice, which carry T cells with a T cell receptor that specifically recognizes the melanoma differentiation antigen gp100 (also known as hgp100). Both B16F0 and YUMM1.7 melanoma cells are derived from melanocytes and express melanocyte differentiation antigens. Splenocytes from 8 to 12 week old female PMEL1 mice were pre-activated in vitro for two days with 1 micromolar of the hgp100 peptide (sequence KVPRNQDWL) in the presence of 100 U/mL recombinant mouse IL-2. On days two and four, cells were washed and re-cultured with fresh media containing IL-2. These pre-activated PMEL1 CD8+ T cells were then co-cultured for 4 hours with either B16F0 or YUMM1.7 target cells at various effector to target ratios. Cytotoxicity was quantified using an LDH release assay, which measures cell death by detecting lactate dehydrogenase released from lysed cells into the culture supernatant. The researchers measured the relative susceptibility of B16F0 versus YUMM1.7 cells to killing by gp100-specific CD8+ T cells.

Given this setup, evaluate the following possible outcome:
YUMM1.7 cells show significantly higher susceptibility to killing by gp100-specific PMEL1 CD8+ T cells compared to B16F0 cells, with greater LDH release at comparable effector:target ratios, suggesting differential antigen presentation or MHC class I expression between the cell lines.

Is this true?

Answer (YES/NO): NO